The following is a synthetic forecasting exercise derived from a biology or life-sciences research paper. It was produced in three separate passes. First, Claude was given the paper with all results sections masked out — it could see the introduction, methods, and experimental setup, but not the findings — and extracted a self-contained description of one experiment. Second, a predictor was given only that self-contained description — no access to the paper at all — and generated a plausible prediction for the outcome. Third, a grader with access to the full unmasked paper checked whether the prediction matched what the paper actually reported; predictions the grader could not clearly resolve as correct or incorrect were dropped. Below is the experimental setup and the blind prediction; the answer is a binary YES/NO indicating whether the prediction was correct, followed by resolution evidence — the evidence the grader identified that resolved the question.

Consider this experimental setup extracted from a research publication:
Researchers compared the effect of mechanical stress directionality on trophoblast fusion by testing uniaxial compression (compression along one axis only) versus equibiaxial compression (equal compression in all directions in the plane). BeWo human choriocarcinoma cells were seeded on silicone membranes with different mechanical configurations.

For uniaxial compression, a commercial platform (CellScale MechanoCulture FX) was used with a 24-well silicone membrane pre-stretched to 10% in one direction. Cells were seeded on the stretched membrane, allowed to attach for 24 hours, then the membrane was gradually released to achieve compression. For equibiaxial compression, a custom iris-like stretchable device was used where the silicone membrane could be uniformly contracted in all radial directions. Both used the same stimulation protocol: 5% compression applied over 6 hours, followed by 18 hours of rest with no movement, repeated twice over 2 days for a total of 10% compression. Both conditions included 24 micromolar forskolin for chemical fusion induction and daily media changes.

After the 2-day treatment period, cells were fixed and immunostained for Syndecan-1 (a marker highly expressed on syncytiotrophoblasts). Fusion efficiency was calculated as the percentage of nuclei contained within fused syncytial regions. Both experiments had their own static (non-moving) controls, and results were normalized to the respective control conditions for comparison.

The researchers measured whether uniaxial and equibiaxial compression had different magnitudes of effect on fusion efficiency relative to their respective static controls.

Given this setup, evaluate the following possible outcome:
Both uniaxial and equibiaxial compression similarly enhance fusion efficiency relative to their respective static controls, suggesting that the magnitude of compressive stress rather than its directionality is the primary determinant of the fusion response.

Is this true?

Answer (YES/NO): NO